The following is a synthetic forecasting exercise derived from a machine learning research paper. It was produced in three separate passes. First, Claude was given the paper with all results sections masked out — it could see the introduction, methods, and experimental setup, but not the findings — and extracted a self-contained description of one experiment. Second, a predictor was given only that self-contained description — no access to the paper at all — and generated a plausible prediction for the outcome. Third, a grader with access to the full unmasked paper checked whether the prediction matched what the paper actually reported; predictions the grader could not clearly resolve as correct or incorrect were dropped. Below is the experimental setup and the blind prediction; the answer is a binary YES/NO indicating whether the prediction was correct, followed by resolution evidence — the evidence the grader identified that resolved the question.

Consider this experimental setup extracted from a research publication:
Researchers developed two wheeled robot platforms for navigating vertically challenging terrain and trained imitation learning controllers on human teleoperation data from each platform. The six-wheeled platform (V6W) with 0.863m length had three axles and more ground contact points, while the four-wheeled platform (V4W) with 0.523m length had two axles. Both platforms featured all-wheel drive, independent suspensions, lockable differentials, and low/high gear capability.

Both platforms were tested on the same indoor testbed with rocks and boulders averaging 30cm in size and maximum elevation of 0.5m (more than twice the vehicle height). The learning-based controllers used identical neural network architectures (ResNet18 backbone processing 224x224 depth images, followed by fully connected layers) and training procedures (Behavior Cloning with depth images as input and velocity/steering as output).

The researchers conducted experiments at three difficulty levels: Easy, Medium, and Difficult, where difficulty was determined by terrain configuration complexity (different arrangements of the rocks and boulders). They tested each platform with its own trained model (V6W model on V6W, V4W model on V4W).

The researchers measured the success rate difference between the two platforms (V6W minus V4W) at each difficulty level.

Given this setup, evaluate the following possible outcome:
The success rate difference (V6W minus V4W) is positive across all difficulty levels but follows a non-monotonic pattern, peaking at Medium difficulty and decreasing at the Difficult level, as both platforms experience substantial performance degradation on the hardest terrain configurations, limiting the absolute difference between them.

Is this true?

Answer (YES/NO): NO